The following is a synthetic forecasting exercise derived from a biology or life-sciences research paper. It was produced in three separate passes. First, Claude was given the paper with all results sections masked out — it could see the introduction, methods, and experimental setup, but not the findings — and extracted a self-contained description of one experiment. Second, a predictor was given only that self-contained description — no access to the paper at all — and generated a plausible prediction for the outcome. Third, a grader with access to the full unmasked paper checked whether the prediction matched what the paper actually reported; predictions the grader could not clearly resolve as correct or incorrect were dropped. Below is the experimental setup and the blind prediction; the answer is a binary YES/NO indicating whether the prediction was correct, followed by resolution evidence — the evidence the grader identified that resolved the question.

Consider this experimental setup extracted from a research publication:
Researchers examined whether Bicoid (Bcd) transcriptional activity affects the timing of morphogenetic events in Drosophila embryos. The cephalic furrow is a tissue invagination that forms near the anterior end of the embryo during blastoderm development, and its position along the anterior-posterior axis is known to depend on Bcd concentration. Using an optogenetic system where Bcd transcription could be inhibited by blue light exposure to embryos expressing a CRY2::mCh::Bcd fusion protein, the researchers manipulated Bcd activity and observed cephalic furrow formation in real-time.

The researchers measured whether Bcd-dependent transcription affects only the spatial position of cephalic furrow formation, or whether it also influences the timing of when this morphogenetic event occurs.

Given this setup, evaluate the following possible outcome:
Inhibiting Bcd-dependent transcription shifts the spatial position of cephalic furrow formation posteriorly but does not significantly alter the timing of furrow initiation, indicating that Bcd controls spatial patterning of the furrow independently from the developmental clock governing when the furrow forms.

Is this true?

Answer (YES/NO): NO